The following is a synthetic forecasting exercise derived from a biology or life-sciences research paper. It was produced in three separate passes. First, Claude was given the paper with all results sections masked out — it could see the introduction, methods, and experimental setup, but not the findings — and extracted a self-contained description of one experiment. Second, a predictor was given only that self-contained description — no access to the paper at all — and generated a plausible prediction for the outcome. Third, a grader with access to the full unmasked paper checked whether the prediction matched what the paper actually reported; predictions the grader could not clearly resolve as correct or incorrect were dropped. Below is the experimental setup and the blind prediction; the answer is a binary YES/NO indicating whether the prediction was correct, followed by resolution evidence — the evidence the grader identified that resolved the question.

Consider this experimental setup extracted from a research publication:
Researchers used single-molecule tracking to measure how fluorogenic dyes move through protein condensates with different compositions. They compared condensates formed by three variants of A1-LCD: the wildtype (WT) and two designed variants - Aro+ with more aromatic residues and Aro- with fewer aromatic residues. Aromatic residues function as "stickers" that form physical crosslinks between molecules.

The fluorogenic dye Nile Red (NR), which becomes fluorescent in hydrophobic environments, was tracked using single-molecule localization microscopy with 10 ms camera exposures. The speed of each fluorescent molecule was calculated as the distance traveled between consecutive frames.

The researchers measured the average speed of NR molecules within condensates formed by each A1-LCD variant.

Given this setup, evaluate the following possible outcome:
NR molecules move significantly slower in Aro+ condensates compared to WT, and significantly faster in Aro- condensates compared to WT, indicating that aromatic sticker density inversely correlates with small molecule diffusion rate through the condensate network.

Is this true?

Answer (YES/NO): YES